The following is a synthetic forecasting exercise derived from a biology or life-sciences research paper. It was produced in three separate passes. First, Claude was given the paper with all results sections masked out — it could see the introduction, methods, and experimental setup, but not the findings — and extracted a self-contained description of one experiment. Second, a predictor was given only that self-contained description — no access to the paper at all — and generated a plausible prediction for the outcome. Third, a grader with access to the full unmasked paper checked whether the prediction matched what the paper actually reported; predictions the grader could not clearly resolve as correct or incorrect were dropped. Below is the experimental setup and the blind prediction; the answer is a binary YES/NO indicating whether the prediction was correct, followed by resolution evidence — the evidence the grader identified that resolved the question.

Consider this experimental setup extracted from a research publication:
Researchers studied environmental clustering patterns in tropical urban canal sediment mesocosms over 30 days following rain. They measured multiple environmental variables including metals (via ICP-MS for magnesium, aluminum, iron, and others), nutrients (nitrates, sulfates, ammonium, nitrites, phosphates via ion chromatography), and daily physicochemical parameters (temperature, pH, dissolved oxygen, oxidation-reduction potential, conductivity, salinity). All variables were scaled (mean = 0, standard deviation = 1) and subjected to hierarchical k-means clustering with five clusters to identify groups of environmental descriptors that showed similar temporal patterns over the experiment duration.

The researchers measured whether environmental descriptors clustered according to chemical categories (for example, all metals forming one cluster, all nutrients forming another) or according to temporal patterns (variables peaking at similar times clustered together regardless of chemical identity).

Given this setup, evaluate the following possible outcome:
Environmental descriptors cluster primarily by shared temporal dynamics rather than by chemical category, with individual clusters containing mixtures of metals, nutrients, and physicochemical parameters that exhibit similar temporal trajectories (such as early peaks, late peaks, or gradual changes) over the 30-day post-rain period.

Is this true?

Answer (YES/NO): YES